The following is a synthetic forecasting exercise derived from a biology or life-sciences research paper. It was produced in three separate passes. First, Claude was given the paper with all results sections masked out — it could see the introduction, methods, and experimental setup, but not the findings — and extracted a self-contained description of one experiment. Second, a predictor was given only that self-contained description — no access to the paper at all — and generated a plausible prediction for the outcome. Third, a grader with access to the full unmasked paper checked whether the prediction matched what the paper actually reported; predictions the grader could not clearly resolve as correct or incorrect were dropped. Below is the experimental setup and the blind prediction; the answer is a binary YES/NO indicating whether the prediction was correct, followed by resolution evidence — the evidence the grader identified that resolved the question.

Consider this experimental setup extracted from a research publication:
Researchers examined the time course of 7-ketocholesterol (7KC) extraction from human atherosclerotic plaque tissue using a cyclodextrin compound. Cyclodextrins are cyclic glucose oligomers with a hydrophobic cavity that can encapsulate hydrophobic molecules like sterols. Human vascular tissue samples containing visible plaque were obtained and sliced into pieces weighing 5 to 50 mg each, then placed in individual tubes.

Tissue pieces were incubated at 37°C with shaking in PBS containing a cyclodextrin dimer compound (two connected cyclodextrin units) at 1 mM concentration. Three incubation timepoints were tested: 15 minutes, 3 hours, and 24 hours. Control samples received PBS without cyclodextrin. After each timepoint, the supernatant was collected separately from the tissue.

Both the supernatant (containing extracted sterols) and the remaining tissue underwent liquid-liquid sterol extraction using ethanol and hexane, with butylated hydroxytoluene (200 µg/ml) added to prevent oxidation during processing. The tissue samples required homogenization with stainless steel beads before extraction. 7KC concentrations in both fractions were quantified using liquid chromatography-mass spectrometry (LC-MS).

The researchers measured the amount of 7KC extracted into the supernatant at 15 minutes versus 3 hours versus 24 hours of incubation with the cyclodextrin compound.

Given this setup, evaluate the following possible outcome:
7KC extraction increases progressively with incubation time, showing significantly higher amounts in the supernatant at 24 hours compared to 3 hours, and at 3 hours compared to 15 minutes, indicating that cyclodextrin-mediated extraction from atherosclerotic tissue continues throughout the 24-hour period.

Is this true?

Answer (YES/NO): NO